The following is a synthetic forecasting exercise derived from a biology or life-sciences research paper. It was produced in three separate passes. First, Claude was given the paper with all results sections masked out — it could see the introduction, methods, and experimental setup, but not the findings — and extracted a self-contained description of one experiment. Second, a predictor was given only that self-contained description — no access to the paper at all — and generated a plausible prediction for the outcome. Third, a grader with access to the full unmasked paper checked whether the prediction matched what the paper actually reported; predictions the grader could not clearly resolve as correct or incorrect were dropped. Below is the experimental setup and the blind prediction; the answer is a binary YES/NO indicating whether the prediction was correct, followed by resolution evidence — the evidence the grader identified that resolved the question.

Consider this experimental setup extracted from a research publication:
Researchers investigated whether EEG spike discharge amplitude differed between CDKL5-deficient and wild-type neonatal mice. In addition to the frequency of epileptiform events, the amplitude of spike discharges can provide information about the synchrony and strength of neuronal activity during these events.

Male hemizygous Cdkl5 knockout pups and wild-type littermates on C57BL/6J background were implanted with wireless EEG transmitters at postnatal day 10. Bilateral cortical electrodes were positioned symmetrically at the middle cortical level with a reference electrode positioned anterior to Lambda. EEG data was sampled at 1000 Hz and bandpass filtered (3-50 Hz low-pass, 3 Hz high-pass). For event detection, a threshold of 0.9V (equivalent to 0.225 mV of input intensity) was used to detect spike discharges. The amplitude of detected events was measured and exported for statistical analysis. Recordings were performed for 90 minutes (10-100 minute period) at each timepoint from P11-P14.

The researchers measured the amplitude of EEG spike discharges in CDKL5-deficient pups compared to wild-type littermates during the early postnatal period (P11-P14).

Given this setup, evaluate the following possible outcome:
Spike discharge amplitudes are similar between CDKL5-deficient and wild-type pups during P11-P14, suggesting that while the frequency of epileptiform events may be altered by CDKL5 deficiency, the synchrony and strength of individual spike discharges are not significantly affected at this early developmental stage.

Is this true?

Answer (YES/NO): YES